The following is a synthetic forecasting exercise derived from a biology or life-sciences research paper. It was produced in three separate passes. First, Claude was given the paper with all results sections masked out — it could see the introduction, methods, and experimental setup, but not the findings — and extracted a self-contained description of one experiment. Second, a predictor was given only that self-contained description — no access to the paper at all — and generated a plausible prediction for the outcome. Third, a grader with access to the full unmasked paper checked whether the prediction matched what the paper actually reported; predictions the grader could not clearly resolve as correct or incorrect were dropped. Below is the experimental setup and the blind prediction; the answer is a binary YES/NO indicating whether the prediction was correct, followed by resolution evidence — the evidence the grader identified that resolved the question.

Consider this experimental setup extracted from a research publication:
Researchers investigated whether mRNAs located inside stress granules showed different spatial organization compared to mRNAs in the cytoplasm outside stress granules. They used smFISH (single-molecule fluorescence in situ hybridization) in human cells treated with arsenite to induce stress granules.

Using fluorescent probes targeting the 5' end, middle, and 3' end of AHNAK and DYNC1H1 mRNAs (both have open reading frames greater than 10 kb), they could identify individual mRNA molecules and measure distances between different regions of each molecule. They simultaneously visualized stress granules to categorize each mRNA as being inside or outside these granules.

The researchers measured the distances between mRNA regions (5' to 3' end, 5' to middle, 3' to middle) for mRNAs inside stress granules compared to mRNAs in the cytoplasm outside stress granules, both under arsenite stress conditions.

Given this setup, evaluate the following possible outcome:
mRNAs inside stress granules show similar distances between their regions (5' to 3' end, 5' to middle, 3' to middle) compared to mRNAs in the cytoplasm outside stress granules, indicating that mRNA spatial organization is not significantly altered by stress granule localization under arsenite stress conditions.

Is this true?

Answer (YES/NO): YES